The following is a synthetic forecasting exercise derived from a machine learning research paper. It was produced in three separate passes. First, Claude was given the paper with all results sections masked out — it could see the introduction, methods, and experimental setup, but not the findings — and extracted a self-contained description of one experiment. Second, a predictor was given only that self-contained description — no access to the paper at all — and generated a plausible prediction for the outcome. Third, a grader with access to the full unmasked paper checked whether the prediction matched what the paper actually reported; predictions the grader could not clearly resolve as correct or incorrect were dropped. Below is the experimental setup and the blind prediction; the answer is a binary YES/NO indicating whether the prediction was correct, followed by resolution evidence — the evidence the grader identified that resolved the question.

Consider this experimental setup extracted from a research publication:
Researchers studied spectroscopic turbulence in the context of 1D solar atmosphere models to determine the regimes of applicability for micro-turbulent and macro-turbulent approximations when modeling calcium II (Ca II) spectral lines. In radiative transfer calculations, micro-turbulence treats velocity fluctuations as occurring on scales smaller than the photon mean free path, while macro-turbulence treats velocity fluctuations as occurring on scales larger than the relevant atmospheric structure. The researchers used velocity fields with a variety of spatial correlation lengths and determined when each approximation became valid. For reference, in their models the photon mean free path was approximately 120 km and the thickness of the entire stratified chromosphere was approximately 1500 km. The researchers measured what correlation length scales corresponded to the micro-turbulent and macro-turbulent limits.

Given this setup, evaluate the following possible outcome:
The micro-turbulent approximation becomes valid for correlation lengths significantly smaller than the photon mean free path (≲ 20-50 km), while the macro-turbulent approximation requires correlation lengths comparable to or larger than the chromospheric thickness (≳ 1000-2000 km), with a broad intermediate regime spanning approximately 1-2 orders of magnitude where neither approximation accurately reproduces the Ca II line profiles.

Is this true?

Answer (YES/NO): NO